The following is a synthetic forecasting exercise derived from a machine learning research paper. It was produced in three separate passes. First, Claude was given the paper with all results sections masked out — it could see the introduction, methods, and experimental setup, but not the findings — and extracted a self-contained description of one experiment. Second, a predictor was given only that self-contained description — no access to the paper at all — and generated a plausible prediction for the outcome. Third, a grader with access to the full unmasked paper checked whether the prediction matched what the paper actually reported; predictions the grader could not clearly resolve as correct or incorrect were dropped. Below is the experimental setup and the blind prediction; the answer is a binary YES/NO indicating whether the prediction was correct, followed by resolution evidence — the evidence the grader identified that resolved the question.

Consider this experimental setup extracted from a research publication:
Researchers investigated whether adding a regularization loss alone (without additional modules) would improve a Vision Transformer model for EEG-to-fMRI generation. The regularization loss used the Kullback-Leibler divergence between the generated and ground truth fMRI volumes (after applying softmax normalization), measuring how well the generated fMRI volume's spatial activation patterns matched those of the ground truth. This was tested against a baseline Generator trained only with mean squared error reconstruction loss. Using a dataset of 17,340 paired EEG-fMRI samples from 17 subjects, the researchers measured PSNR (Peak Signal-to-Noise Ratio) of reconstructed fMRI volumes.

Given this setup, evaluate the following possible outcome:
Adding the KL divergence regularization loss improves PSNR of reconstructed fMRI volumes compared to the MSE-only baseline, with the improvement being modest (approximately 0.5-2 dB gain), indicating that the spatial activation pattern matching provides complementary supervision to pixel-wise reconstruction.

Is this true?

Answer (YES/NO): NO